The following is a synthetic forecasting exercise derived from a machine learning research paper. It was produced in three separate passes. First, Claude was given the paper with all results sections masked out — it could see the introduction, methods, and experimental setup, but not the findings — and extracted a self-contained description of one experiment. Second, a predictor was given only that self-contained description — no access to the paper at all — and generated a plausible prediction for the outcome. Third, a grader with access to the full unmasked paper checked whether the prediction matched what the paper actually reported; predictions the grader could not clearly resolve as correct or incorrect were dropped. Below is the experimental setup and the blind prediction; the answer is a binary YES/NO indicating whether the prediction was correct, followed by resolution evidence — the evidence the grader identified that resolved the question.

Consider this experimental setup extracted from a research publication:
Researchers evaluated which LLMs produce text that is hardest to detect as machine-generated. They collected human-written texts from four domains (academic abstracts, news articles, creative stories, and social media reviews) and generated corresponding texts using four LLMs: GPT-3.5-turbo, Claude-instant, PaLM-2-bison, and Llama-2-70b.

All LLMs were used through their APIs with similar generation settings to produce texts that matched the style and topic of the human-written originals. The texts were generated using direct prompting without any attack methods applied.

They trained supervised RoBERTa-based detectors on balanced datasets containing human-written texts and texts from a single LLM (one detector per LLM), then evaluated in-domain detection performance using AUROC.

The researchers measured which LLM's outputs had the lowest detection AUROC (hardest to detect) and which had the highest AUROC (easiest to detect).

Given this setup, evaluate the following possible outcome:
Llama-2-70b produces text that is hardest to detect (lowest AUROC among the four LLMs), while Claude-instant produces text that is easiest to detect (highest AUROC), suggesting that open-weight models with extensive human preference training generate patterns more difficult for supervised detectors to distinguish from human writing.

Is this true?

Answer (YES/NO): NO